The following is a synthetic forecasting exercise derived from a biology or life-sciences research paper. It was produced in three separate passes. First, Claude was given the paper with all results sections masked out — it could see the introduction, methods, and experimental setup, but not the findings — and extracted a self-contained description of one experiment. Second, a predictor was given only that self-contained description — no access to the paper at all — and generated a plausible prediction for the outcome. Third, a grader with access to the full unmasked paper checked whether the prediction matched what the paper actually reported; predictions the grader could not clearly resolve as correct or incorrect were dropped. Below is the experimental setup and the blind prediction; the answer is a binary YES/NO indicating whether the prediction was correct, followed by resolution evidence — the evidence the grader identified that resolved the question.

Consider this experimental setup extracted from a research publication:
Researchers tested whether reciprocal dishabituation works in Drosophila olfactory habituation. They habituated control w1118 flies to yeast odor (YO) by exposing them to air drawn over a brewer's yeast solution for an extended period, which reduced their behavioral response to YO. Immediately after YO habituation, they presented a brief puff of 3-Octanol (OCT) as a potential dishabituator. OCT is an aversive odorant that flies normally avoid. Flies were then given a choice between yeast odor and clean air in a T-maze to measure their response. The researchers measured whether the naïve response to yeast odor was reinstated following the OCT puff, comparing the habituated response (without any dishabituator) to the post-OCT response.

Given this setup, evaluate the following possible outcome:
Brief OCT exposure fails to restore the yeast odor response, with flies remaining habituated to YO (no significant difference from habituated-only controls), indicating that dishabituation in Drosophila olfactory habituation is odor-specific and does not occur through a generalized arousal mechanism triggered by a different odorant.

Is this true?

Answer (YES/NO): NO